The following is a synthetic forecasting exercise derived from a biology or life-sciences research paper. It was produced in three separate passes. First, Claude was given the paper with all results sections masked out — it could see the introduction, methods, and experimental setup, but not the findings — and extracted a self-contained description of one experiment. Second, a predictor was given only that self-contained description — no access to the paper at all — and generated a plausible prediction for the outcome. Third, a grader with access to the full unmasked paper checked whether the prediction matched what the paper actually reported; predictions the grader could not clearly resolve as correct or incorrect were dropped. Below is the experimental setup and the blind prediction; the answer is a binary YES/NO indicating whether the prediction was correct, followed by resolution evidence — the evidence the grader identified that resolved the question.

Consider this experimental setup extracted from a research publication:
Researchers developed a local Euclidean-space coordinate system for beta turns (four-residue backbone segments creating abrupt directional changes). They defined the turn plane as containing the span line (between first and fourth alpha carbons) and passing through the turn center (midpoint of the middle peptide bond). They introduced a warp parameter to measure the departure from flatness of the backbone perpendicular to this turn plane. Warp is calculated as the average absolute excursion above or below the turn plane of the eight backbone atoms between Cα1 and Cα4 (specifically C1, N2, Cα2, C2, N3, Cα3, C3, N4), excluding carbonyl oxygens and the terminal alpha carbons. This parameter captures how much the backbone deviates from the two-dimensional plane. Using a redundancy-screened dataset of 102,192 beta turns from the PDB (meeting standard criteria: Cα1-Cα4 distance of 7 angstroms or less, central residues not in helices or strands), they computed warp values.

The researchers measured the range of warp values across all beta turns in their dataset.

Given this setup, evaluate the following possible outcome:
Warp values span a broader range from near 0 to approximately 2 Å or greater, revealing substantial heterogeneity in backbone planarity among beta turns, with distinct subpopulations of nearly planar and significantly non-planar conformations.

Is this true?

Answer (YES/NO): NO